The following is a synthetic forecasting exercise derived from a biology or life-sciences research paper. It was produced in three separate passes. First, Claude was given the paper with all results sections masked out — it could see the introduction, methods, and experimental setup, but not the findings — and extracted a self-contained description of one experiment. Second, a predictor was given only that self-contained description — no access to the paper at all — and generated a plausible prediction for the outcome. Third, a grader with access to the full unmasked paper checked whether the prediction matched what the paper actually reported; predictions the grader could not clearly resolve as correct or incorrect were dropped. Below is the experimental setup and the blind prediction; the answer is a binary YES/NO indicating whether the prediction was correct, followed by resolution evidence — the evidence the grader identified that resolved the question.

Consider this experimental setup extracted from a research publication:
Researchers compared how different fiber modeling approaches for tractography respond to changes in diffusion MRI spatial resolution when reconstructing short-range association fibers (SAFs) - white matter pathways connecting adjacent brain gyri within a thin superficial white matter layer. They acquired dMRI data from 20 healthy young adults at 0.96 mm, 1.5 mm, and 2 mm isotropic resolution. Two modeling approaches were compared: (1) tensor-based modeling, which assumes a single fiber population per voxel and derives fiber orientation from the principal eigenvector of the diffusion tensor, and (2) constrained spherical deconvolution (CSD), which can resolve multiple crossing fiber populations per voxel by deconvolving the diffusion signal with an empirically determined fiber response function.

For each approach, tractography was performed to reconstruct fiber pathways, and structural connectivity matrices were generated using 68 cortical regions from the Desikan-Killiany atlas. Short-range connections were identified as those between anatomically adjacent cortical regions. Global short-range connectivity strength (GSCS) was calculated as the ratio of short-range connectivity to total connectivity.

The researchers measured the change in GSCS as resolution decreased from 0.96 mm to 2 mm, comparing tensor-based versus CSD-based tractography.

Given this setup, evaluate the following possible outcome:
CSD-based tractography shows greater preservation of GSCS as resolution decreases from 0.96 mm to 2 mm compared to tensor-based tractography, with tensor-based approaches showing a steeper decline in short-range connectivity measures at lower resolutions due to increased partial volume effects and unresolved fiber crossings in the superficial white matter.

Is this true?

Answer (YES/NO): YES